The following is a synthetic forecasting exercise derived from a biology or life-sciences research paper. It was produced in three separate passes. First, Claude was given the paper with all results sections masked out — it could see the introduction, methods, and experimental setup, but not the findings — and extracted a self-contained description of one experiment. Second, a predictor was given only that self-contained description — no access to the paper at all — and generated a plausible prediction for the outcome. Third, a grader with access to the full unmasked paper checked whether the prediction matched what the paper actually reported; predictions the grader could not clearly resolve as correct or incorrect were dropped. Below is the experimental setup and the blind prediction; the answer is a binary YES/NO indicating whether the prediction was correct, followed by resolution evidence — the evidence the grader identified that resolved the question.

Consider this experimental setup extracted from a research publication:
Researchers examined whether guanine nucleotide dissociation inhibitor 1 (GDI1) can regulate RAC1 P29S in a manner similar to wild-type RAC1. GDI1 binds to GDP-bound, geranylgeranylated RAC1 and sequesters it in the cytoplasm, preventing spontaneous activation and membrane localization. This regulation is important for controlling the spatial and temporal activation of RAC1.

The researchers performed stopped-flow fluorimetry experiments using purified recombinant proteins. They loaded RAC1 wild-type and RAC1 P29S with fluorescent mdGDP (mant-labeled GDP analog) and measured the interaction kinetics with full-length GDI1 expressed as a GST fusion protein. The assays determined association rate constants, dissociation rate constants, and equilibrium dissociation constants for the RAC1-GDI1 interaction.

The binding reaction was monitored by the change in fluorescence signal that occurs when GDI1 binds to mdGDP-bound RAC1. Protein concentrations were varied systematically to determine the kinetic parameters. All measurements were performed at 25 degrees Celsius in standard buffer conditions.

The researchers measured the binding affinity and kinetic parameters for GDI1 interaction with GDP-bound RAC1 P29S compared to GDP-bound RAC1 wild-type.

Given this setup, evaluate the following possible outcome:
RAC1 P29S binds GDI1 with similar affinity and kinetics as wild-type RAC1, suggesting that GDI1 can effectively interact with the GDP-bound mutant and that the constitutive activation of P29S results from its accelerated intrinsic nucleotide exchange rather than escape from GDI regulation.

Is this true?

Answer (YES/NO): NO